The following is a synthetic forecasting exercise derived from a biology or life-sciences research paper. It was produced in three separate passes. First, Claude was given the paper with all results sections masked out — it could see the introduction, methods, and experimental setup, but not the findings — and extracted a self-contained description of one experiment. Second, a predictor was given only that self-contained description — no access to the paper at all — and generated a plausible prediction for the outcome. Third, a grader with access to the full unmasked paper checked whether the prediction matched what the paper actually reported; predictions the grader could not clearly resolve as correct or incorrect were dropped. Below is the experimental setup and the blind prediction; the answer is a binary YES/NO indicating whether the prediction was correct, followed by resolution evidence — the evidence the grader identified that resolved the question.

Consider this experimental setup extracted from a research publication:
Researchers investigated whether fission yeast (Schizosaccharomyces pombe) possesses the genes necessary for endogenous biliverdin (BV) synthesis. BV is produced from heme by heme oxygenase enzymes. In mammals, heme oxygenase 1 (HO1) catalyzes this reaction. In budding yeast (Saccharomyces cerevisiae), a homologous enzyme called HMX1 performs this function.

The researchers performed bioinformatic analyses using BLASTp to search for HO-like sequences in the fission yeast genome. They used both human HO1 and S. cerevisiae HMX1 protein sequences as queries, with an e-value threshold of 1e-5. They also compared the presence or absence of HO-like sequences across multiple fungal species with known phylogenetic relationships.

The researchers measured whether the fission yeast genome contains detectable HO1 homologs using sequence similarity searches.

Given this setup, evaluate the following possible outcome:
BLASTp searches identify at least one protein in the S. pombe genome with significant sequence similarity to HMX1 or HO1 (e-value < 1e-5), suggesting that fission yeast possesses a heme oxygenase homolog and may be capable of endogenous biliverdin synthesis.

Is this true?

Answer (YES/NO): NO